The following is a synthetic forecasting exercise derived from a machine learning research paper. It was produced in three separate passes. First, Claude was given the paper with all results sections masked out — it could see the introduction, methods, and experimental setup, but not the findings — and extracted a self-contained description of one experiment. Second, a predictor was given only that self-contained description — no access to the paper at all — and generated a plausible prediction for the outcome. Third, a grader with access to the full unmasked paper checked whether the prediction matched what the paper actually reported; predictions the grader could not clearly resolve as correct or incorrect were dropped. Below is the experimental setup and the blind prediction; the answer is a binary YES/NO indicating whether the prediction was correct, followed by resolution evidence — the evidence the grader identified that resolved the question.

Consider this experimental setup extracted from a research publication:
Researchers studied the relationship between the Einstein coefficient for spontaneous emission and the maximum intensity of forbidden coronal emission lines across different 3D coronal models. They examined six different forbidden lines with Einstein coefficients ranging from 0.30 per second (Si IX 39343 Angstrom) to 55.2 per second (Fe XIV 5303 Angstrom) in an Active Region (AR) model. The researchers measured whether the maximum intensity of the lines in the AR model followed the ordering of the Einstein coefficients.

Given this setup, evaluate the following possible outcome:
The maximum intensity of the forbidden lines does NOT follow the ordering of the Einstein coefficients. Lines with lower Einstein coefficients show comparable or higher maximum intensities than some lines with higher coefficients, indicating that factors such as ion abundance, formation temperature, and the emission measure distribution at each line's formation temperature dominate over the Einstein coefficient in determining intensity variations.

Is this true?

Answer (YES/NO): NO